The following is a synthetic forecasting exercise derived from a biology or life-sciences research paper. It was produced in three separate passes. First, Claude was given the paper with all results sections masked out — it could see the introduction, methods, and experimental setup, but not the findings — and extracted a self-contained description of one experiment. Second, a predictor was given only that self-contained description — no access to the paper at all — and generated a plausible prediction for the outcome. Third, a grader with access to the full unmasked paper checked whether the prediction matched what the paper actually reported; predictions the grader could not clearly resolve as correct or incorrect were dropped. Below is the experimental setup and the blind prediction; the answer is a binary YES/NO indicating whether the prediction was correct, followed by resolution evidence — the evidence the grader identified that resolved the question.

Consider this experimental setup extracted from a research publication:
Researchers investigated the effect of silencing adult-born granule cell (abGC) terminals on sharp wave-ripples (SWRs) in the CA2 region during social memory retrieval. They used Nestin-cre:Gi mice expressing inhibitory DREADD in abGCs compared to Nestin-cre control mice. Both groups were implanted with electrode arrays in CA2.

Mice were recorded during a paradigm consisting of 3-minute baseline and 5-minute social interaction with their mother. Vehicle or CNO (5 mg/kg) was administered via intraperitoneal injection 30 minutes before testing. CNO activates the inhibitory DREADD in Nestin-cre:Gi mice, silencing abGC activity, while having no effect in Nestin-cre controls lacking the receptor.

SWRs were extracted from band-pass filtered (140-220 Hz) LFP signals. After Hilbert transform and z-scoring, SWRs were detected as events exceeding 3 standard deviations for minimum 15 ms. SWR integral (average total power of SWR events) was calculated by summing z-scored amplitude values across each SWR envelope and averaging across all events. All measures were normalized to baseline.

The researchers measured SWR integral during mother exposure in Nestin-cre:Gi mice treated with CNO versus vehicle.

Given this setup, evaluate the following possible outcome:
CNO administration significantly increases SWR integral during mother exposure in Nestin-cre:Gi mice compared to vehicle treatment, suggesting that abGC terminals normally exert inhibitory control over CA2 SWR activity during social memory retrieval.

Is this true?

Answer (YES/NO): NO